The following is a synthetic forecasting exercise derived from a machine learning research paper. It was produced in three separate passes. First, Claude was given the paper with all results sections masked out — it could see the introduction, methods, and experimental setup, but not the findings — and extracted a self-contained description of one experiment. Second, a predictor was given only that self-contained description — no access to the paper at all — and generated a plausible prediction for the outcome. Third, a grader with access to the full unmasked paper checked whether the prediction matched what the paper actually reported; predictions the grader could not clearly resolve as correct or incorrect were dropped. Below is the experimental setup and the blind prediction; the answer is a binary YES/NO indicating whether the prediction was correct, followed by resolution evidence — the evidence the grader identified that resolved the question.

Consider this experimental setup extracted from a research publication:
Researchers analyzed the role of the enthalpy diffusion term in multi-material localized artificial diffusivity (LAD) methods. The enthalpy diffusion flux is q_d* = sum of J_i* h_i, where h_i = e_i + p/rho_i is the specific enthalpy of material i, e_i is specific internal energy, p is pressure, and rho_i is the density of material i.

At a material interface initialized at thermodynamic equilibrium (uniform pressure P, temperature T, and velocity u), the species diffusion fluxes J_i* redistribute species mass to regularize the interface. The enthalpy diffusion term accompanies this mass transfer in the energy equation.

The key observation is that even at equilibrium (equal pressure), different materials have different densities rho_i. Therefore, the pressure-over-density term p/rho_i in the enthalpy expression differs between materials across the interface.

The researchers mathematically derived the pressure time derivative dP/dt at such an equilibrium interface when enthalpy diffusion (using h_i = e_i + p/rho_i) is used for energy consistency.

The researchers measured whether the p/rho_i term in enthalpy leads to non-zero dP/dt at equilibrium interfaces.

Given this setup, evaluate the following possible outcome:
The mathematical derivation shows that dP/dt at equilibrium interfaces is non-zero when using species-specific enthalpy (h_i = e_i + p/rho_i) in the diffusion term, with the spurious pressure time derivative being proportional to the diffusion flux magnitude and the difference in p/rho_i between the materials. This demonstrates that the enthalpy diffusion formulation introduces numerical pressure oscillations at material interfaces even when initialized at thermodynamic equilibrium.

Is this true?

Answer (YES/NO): YES